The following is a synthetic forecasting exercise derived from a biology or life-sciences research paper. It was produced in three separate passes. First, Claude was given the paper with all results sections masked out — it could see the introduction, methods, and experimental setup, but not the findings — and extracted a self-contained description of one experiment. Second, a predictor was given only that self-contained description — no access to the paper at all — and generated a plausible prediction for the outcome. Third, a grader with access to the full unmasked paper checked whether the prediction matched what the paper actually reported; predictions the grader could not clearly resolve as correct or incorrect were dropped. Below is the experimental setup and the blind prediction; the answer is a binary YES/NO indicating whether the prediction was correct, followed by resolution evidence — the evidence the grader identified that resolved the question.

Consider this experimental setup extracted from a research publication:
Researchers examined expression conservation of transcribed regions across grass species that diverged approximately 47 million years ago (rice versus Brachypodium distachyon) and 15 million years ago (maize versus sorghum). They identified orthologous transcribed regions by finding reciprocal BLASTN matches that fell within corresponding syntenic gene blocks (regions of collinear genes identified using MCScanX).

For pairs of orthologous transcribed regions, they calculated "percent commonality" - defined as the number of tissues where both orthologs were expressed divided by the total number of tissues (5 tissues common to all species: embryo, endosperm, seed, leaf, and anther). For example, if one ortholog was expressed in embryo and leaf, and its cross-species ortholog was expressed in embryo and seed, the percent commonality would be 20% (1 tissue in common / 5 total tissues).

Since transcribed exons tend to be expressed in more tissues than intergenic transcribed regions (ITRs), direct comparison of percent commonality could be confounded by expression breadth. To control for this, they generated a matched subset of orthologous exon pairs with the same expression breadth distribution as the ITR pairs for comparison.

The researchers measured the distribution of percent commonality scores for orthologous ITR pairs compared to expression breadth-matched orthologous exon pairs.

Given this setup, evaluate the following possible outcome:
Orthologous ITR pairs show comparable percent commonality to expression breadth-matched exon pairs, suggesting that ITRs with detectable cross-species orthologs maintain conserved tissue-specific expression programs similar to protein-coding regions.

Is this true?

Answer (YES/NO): NO